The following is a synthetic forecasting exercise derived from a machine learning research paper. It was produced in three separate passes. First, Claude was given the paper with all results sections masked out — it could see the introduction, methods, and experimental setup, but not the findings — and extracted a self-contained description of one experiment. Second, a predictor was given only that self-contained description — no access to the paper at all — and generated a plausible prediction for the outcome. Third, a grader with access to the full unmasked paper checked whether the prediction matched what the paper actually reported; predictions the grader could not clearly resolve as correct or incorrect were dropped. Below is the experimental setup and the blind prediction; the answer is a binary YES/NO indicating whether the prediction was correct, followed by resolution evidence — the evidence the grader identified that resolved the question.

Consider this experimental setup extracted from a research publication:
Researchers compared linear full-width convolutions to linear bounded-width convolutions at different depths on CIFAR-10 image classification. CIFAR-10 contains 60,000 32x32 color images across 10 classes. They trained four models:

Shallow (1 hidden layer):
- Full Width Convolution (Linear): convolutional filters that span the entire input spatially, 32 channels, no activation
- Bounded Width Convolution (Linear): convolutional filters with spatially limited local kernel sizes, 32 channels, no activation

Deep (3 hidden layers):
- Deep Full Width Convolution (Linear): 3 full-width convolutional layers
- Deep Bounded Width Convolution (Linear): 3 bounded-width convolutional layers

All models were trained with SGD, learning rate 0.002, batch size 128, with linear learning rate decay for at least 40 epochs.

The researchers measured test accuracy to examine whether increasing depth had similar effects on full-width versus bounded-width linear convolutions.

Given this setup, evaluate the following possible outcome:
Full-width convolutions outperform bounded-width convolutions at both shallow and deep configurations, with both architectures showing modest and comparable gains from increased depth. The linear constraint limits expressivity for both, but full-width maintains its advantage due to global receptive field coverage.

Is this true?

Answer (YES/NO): NO